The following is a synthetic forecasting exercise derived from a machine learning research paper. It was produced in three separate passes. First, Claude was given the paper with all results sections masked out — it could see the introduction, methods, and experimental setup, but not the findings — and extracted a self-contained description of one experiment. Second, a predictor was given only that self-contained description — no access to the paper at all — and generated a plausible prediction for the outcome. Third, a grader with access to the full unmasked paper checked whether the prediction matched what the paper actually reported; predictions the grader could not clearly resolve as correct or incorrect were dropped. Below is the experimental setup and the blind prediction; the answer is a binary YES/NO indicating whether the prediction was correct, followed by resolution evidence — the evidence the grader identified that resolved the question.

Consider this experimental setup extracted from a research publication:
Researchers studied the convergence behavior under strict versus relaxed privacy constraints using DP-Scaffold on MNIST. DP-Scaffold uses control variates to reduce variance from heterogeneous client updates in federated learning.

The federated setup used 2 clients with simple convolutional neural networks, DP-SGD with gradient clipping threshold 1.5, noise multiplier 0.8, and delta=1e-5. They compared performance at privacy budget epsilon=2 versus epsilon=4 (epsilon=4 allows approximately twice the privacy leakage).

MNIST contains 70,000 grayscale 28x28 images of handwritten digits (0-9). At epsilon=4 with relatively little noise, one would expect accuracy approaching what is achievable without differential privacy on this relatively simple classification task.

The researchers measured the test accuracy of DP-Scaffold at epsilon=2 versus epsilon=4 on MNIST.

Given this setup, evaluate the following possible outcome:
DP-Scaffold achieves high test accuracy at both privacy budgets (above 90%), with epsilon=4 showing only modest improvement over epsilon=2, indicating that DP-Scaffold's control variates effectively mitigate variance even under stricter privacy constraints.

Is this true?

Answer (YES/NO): NO